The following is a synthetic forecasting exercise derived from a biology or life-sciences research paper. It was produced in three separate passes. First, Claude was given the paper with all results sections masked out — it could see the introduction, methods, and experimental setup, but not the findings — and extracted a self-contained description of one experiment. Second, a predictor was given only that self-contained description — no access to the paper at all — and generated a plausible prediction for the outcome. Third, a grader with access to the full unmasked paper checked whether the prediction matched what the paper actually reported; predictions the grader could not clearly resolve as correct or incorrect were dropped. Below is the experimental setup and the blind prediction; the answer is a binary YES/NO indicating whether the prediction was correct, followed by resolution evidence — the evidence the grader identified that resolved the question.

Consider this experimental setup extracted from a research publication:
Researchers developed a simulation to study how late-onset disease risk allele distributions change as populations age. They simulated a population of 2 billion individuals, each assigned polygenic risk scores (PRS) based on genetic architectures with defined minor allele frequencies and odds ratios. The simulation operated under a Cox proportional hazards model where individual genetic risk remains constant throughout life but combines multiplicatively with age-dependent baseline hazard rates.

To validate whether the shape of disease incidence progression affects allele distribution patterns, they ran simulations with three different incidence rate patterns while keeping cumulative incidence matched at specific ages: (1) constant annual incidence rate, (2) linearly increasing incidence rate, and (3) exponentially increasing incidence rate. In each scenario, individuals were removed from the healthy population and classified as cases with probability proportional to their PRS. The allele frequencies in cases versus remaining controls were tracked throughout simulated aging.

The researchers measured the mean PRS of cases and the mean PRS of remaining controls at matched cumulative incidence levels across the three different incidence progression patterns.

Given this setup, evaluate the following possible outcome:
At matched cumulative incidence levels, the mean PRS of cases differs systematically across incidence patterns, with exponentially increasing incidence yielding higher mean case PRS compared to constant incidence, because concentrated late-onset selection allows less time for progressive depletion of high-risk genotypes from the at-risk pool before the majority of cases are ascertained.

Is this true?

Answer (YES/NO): NO